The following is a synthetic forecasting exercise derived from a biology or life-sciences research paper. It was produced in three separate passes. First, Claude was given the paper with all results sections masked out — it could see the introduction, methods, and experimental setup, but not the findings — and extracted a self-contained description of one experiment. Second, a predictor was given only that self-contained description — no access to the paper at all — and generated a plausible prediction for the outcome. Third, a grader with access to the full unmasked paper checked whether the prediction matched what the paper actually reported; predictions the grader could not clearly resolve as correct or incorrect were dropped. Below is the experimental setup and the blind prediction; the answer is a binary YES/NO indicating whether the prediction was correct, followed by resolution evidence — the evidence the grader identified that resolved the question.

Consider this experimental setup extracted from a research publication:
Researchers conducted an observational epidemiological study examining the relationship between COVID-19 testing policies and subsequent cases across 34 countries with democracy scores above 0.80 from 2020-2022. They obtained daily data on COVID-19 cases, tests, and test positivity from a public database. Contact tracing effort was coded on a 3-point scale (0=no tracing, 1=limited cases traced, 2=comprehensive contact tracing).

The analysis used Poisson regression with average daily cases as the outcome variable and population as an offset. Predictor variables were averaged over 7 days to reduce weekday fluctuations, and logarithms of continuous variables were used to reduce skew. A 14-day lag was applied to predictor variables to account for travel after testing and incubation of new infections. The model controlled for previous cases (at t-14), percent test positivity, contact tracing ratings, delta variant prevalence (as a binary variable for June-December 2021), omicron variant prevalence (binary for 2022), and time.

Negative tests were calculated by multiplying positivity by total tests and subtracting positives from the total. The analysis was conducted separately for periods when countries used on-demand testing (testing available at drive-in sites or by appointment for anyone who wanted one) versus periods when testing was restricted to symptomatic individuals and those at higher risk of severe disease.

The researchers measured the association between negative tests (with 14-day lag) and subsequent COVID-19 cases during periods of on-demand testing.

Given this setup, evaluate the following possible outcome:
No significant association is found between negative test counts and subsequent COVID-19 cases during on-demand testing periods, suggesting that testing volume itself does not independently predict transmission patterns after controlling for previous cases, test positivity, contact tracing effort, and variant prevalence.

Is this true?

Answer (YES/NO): NO